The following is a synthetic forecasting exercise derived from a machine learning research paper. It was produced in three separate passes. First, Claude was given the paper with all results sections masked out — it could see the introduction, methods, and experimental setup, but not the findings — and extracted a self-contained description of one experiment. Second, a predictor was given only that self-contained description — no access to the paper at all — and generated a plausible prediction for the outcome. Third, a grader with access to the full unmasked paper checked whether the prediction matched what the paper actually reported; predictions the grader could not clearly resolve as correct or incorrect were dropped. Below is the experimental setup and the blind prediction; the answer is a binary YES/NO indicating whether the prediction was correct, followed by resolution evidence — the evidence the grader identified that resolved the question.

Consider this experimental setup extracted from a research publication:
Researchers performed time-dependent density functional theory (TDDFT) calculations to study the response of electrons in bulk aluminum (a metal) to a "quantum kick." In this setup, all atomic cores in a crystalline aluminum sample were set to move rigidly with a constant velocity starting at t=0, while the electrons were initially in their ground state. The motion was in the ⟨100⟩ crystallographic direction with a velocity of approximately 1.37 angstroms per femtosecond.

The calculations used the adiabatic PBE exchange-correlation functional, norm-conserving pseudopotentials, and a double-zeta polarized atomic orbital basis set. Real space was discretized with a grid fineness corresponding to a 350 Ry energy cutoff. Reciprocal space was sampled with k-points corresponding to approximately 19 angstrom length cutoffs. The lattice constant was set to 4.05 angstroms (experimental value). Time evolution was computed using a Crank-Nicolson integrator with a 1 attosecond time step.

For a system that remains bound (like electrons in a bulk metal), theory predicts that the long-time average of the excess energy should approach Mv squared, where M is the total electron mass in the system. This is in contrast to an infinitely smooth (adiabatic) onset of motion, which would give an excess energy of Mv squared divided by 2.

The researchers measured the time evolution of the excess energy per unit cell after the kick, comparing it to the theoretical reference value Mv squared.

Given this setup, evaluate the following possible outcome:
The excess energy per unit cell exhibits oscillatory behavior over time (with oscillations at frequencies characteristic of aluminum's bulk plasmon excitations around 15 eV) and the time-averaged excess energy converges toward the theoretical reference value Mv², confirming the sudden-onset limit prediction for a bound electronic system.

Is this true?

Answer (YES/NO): NO